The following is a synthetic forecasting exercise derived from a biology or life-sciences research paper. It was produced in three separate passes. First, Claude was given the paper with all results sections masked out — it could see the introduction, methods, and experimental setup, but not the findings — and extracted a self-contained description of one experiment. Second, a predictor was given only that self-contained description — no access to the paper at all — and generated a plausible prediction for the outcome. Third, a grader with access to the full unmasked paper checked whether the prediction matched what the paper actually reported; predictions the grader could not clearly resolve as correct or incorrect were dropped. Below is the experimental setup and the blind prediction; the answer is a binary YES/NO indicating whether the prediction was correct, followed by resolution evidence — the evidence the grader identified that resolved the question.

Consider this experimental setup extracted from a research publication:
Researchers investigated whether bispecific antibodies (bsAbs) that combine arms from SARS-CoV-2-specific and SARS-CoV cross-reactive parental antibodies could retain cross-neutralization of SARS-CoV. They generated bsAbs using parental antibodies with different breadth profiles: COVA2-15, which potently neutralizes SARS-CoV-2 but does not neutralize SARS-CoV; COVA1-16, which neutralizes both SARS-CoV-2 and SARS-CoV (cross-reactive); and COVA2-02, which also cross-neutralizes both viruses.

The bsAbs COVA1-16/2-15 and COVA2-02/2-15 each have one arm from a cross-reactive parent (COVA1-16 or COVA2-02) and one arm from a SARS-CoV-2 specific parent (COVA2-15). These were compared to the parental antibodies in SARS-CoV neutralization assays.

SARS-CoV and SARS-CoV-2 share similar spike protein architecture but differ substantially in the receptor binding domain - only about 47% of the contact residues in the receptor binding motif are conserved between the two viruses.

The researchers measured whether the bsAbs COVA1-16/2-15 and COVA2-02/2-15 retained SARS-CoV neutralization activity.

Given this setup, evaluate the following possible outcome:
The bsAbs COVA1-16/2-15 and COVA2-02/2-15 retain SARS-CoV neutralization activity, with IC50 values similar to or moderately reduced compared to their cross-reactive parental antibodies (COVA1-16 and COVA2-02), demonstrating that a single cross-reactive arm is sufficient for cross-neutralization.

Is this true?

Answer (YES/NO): NO